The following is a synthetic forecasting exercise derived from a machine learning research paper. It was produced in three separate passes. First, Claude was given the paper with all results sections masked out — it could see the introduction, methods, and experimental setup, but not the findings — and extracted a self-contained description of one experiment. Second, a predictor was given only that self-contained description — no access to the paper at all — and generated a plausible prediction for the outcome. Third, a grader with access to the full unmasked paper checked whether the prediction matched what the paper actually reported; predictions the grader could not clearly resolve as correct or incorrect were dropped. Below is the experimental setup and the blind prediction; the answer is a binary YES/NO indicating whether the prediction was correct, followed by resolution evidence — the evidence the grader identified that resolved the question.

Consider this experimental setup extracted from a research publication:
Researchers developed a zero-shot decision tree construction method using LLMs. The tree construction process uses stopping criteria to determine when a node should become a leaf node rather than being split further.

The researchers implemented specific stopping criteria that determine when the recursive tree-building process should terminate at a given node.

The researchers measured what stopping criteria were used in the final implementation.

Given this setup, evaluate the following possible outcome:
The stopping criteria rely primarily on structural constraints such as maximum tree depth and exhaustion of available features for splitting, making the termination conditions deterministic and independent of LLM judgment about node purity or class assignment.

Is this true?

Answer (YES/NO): NO